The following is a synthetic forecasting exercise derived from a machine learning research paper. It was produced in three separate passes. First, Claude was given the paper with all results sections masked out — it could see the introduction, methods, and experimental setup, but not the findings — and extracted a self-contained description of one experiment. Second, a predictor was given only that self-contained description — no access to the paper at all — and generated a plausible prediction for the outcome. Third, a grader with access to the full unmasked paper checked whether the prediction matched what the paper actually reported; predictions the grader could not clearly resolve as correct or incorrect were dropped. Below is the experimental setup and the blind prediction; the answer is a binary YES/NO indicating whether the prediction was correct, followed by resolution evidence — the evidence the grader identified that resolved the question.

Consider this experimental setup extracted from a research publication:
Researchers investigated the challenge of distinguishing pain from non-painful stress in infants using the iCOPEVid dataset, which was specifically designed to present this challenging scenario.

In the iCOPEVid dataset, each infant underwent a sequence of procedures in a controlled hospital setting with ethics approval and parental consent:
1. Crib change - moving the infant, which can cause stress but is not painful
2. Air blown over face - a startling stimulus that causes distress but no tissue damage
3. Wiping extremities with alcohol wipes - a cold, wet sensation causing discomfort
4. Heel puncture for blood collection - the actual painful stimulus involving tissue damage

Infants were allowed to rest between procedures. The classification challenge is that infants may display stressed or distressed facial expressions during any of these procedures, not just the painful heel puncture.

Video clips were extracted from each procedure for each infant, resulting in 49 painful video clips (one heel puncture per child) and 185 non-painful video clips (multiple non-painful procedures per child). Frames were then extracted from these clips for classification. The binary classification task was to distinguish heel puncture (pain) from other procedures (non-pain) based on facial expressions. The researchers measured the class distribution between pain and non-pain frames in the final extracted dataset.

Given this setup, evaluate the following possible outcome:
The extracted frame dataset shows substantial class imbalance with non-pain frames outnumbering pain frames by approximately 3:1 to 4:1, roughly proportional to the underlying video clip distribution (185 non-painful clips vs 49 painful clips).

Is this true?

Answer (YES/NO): NO